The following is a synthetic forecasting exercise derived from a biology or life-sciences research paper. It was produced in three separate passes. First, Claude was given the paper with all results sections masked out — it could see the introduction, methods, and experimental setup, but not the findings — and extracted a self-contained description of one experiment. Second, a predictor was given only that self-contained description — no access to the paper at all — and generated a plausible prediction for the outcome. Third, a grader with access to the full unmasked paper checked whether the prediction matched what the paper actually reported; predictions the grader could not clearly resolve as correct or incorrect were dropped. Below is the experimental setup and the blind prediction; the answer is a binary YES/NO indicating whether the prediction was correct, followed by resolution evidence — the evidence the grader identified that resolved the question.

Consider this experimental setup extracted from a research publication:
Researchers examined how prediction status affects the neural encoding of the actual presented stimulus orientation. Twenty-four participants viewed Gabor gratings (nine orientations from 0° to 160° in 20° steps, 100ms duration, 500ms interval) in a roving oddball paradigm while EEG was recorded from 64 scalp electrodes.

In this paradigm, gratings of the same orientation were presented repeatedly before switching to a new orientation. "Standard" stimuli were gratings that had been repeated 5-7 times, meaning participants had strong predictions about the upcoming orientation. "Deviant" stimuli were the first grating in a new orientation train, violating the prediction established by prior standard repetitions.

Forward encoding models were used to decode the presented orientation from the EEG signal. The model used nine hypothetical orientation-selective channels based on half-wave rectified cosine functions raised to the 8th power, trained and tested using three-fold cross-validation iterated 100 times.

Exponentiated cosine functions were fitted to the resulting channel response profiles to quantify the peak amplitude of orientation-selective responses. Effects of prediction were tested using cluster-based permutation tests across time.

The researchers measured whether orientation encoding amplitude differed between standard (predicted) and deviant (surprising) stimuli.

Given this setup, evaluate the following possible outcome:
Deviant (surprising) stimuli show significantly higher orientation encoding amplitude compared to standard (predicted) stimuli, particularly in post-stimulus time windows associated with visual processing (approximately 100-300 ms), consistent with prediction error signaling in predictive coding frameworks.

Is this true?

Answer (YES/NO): NO